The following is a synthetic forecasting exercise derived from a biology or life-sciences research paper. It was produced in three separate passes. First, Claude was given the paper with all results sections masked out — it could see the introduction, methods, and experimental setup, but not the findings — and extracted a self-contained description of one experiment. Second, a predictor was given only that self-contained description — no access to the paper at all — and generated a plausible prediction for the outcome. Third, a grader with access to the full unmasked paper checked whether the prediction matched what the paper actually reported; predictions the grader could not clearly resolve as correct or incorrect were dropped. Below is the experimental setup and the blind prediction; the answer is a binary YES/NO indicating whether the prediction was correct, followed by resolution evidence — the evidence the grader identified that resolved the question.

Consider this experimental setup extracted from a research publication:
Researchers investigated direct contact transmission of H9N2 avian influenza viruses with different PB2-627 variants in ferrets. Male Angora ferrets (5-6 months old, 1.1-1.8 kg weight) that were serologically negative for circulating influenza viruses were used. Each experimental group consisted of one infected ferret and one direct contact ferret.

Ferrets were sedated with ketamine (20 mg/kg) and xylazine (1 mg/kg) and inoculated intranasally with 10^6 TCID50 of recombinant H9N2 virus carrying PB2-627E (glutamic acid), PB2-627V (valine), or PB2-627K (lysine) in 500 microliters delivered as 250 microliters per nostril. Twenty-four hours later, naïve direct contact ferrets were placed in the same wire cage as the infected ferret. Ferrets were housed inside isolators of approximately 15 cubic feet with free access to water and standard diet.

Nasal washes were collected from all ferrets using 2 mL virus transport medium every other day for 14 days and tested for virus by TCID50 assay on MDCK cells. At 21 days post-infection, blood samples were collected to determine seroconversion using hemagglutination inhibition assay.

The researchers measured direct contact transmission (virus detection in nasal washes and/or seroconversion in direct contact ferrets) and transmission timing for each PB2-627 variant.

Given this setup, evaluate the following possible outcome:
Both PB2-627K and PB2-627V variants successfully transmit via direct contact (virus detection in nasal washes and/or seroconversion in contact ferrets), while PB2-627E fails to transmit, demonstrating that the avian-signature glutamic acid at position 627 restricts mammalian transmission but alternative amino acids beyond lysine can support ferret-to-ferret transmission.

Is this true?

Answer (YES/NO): NO